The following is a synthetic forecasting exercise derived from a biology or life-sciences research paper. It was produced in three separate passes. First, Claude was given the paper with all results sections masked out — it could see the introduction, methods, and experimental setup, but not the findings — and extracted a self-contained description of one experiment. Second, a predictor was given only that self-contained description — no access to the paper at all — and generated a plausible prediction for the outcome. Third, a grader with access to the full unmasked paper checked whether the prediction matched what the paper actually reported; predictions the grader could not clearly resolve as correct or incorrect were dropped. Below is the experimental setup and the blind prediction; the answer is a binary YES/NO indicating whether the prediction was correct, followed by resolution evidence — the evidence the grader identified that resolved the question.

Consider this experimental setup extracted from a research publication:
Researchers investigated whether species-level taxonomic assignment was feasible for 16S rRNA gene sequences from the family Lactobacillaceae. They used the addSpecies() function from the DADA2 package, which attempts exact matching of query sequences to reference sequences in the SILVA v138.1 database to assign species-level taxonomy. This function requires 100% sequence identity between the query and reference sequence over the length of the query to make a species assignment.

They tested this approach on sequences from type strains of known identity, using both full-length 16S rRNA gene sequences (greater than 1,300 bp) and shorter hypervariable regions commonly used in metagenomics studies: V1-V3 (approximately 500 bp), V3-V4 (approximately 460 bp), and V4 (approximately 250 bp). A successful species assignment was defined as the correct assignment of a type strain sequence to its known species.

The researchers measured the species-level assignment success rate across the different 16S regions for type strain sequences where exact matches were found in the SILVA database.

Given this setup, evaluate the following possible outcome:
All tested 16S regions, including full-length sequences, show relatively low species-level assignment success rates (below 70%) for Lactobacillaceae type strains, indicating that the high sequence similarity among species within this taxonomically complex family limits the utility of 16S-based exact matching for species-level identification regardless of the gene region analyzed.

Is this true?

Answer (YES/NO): YES